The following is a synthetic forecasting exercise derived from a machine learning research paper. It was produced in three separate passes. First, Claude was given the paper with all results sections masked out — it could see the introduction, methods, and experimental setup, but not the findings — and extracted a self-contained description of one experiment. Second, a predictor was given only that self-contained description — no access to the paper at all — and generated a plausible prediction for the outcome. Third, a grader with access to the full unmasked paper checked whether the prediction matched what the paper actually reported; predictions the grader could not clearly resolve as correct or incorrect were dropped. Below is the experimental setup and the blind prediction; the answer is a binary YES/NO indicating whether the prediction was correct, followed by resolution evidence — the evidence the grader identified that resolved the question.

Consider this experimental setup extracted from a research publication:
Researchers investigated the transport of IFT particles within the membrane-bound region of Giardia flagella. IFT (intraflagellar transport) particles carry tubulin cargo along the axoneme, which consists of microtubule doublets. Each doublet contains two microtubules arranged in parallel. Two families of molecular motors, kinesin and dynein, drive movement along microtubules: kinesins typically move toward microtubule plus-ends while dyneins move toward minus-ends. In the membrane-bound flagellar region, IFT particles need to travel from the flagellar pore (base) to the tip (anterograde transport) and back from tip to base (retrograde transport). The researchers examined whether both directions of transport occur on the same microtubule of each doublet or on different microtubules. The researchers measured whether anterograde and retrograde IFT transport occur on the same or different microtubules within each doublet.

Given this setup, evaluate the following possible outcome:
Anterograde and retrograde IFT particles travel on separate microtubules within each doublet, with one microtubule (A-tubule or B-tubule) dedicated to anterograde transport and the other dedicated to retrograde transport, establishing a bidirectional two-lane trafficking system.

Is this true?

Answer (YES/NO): YES